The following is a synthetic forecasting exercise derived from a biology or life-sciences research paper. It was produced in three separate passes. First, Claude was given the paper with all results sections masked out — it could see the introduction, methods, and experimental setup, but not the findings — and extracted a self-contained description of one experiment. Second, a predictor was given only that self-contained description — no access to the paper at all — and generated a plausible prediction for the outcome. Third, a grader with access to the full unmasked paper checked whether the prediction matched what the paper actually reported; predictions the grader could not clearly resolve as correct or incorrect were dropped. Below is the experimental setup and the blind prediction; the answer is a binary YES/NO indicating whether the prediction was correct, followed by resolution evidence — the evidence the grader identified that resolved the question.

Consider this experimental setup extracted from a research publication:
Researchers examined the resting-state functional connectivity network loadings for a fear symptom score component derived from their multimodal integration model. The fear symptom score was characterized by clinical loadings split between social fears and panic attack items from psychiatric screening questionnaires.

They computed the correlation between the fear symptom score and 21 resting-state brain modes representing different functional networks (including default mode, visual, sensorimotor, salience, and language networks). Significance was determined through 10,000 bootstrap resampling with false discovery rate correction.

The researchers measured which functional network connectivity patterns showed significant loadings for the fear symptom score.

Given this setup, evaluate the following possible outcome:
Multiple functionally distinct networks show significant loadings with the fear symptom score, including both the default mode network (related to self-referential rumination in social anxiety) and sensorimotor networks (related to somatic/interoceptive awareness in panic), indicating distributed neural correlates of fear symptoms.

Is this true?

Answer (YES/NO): YES